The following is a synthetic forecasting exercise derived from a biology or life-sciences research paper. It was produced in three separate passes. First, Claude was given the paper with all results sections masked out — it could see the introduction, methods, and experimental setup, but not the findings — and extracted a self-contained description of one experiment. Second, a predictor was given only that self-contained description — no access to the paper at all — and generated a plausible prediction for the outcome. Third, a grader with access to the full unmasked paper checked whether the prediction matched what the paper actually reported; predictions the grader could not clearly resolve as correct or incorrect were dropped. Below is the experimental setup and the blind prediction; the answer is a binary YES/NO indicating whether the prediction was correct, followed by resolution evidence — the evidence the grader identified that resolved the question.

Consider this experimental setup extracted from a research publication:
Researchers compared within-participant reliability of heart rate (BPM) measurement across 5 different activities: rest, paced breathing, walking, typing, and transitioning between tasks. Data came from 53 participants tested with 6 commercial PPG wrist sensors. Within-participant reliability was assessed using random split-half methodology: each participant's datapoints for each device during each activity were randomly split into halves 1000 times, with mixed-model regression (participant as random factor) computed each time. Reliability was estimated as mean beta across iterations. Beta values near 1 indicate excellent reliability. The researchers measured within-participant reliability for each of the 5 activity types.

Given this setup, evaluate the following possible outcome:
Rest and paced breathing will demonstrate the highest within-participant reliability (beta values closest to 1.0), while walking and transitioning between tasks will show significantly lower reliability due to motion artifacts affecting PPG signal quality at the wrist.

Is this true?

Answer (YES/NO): NO